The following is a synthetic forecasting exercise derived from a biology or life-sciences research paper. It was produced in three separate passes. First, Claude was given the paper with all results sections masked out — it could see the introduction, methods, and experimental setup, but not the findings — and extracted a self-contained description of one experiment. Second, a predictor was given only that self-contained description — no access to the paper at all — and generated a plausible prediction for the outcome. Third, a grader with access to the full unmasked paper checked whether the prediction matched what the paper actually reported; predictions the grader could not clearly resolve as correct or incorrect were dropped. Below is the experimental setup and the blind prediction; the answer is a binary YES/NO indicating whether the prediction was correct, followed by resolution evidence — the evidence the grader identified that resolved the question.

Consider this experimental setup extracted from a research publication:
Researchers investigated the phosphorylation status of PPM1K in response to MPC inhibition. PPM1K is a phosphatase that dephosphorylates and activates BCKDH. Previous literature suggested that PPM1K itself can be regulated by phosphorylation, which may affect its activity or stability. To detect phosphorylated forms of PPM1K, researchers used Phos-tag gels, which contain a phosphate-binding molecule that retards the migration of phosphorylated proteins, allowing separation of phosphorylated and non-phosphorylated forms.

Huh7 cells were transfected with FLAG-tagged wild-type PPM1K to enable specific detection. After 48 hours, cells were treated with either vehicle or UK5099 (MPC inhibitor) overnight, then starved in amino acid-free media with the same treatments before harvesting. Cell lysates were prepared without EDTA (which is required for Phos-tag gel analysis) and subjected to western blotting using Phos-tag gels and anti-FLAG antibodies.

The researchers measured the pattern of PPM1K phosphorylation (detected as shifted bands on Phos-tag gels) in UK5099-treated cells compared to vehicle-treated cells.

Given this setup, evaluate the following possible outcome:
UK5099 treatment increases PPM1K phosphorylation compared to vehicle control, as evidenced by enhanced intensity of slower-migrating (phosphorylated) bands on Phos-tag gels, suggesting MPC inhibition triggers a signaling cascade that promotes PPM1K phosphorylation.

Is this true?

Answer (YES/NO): NO